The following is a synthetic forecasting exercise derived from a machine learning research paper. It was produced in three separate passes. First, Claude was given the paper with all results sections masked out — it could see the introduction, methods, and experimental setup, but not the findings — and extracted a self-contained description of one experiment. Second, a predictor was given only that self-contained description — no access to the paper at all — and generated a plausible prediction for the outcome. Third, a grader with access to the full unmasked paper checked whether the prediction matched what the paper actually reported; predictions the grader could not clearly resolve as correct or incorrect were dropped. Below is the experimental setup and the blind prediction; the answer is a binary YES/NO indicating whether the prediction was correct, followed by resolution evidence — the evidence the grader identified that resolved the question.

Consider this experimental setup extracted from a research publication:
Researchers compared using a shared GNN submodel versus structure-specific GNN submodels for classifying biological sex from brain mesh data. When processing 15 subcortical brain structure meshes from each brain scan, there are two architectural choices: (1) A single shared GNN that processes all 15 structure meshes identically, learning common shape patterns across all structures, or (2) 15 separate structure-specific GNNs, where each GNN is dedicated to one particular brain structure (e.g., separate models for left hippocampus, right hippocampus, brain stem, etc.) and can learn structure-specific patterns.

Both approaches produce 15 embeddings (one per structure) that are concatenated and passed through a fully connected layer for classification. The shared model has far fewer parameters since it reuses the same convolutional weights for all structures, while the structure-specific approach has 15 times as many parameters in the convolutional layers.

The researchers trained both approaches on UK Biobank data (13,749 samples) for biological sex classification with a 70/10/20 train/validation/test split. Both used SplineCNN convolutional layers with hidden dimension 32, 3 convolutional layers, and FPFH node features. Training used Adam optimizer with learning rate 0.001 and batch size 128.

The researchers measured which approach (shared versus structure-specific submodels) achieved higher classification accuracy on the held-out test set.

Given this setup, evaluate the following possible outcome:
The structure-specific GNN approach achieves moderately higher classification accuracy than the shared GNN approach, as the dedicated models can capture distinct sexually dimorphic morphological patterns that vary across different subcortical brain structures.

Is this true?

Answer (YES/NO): NO